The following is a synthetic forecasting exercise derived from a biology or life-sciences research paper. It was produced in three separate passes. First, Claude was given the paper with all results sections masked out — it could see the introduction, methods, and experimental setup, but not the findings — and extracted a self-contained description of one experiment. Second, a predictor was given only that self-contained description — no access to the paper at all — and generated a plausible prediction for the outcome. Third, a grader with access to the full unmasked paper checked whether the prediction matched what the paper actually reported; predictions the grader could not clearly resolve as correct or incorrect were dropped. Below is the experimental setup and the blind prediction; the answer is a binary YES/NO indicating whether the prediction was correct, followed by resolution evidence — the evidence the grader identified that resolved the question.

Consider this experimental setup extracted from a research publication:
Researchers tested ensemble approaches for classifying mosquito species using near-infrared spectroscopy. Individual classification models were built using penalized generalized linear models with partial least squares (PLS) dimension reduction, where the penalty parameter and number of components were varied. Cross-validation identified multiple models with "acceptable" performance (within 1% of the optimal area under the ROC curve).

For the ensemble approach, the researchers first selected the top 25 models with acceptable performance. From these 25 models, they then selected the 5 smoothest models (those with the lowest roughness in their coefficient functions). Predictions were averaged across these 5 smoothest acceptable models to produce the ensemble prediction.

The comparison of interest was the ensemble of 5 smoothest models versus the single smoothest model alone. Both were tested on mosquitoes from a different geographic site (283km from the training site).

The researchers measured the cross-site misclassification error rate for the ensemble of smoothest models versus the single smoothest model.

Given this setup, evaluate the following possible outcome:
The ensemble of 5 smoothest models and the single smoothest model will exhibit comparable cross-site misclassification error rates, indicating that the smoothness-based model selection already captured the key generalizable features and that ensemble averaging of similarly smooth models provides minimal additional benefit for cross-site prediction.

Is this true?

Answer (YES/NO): YES